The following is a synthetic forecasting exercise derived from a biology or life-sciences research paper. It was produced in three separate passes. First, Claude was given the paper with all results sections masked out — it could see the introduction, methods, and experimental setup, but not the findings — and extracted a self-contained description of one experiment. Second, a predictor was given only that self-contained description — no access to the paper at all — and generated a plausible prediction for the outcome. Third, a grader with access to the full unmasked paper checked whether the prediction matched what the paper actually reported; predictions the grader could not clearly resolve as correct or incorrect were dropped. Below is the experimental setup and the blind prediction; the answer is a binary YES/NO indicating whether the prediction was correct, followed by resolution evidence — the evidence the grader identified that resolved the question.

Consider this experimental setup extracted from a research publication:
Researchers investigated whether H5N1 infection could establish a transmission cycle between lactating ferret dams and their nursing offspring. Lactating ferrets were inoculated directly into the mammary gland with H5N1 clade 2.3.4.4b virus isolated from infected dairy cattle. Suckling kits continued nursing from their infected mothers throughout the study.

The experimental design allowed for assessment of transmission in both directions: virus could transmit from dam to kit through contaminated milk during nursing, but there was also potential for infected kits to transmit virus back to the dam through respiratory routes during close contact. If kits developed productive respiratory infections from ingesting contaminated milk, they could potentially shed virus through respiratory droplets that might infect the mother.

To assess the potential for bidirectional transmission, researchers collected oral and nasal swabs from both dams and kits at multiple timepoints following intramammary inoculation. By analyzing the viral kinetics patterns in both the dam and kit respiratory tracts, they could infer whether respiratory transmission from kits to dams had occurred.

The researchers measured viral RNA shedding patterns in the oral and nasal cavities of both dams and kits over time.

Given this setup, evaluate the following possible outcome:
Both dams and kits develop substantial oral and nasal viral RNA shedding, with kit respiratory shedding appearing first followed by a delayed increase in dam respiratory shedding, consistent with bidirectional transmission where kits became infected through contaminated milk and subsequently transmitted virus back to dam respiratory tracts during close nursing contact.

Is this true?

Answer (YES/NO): NO